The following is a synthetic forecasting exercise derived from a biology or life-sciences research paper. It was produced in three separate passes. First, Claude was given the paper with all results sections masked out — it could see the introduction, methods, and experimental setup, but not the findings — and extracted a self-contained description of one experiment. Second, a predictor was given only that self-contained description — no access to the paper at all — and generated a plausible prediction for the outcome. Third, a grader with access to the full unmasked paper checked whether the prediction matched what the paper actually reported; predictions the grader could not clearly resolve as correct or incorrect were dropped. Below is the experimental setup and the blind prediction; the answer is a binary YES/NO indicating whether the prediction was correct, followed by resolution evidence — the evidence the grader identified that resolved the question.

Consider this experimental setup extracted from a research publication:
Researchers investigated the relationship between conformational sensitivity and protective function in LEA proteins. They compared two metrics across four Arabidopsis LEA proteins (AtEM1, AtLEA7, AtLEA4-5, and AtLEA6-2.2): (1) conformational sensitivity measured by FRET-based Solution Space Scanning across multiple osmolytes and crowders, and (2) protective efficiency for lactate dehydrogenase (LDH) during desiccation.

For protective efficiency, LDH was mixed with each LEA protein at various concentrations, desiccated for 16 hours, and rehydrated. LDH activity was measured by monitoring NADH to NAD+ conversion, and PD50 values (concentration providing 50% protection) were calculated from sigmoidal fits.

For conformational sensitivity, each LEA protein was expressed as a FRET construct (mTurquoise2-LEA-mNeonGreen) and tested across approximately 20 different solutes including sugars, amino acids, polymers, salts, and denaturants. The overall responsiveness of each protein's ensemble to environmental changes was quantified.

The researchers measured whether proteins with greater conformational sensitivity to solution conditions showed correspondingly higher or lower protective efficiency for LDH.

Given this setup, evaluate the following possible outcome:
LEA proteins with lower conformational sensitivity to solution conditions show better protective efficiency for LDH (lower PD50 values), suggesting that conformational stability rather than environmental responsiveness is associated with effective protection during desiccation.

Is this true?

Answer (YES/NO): NO